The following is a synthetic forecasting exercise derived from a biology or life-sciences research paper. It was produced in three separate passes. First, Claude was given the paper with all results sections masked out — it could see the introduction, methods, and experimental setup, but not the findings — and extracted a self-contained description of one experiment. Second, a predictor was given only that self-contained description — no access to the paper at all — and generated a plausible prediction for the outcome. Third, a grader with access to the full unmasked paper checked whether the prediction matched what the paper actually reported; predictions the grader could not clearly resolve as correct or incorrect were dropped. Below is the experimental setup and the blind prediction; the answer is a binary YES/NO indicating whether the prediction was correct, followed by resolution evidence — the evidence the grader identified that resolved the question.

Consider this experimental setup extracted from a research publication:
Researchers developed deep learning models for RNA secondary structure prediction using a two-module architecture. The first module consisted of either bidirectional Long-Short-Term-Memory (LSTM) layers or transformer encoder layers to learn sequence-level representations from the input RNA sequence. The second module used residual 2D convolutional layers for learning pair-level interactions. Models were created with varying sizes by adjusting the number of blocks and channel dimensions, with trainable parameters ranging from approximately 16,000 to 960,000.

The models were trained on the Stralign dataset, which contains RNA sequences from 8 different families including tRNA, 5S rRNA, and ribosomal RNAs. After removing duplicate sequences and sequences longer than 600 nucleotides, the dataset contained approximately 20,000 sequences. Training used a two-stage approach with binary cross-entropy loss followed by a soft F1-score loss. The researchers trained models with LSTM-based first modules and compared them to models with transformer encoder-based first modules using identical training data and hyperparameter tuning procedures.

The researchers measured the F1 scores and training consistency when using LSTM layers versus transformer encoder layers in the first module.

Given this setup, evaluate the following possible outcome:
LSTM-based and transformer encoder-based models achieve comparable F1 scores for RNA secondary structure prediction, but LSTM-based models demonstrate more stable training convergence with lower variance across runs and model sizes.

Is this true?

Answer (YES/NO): YES